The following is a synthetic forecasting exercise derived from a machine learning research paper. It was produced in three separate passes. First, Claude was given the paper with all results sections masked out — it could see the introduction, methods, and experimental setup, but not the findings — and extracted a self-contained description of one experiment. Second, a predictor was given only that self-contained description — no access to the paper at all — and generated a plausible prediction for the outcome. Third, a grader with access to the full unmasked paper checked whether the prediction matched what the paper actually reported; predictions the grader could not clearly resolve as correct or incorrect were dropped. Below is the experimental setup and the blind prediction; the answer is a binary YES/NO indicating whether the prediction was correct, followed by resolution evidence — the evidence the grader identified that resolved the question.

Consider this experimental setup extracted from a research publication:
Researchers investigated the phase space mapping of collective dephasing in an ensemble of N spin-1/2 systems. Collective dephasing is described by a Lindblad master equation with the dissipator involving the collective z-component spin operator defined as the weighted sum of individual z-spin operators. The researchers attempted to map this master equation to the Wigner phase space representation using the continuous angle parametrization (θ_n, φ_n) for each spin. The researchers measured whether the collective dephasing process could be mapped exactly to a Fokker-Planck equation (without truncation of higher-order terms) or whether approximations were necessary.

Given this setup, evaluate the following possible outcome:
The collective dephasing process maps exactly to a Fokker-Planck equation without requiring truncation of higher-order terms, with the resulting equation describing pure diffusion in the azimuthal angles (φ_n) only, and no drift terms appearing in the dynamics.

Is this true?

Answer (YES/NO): YES